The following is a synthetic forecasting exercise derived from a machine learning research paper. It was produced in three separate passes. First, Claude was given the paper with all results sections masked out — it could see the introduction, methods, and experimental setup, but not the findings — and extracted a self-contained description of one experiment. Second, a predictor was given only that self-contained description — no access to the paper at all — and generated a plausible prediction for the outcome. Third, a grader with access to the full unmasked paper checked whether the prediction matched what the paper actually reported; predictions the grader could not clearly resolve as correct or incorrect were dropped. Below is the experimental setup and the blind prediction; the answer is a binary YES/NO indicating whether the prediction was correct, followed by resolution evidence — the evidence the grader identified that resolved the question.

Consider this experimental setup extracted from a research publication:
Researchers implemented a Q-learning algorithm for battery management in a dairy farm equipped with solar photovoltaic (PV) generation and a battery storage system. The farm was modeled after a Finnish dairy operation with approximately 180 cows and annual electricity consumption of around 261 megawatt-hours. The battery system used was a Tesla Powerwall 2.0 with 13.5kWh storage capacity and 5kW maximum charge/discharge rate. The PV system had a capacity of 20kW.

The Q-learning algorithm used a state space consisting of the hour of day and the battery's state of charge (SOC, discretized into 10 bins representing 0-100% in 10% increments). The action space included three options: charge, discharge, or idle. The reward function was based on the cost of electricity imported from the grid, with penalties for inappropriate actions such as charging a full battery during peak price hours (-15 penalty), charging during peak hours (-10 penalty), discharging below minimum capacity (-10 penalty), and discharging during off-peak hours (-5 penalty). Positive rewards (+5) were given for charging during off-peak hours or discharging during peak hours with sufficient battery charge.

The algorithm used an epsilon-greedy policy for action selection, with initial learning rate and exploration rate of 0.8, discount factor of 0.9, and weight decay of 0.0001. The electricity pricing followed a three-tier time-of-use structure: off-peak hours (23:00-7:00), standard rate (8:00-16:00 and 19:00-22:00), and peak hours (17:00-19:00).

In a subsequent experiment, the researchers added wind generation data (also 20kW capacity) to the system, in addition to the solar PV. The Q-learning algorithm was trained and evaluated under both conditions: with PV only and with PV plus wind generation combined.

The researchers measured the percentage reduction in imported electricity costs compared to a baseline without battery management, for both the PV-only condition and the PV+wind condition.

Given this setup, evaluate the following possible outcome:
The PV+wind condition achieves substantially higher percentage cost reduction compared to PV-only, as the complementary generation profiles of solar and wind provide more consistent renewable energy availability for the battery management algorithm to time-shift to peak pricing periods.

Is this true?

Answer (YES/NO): YES